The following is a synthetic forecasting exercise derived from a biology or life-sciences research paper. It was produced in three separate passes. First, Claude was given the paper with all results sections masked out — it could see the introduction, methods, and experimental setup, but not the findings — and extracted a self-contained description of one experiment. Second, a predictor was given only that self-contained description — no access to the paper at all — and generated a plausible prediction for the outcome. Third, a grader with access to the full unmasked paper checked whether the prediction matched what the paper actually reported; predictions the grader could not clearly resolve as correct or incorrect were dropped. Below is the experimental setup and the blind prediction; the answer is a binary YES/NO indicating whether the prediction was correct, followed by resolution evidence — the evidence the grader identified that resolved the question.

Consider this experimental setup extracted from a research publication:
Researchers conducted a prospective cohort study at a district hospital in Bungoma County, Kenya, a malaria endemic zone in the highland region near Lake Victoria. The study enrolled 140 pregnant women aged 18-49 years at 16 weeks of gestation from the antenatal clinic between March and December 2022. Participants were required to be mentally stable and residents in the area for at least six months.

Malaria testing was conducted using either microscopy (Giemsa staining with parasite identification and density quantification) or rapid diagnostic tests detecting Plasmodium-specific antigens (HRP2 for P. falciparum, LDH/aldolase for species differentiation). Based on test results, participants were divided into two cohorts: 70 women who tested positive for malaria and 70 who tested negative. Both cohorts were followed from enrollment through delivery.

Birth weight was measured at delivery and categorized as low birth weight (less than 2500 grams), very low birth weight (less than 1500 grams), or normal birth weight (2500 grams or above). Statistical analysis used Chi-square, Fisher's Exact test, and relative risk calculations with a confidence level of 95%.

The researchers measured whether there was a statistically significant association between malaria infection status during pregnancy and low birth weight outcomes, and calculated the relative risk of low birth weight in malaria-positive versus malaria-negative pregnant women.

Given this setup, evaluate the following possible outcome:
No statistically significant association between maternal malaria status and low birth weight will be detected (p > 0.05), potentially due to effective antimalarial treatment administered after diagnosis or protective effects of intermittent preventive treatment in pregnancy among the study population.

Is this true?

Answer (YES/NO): YES